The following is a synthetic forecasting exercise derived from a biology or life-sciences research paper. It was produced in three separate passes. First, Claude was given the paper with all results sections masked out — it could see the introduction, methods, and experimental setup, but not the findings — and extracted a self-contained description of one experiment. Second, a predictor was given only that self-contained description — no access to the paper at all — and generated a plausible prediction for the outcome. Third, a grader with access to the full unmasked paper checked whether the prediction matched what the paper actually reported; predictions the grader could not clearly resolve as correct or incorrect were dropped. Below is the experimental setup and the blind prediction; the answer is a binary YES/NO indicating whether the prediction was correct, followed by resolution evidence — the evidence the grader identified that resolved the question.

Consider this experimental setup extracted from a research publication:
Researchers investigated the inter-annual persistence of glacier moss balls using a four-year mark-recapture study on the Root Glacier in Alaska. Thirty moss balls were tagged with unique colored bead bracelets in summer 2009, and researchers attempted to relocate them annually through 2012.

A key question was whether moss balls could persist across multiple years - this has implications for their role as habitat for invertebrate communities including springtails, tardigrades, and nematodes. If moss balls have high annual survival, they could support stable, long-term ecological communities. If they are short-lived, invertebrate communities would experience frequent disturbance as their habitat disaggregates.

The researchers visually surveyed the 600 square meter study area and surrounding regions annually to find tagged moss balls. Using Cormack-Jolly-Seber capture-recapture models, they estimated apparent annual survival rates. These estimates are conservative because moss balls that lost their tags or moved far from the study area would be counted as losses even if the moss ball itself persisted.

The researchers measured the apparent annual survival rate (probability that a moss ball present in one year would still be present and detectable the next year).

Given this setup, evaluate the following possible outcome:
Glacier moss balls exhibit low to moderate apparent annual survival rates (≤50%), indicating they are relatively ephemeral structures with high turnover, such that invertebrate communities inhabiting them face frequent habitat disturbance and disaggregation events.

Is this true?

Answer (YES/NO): NO